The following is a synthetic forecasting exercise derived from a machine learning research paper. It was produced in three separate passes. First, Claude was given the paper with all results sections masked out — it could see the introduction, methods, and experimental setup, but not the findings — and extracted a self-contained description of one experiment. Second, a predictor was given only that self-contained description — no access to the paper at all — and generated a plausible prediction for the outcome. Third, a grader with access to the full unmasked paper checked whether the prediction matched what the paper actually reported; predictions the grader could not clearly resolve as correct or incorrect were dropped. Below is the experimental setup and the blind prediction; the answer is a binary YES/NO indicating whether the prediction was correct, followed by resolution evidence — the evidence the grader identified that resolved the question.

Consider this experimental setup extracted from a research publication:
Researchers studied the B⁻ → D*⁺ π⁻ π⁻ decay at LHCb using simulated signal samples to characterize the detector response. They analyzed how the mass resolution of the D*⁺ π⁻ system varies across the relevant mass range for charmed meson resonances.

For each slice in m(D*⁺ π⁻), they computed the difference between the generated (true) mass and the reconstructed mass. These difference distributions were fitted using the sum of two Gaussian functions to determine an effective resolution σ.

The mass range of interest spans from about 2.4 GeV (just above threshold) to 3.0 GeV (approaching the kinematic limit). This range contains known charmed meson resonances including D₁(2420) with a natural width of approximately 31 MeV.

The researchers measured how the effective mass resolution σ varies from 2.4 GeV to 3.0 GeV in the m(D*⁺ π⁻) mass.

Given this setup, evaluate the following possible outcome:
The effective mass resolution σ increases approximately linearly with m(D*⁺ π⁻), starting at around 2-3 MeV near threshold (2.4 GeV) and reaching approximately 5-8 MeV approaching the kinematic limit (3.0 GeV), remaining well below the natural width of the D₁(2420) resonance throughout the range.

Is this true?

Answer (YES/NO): NO